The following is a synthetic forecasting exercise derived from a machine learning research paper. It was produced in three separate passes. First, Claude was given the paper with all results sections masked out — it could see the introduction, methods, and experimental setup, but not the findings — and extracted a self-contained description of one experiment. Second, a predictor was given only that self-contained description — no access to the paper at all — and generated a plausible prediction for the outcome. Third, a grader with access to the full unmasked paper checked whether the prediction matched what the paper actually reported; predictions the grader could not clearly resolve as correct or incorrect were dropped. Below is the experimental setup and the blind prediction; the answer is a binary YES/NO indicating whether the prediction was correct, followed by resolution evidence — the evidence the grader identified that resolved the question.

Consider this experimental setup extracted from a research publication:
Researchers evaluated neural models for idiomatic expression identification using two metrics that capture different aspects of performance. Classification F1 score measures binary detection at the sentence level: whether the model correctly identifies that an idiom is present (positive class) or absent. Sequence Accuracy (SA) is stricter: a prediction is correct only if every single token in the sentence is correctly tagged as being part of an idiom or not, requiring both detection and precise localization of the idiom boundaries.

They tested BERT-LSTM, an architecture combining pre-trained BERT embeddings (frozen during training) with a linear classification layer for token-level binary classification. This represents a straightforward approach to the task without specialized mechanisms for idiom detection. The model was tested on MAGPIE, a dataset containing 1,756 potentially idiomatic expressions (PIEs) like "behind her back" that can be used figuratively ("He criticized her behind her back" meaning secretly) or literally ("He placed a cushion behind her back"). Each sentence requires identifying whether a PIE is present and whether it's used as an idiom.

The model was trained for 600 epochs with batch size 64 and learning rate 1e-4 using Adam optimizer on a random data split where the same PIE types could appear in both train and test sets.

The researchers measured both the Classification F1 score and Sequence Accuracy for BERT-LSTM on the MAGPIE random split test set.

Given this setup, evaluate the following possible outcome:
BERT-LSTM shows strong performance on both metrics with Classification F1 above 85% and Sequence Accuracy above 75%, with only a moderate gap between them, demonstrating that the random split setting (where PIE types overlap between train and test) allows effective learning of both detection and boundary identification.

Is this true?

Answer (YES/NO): NO